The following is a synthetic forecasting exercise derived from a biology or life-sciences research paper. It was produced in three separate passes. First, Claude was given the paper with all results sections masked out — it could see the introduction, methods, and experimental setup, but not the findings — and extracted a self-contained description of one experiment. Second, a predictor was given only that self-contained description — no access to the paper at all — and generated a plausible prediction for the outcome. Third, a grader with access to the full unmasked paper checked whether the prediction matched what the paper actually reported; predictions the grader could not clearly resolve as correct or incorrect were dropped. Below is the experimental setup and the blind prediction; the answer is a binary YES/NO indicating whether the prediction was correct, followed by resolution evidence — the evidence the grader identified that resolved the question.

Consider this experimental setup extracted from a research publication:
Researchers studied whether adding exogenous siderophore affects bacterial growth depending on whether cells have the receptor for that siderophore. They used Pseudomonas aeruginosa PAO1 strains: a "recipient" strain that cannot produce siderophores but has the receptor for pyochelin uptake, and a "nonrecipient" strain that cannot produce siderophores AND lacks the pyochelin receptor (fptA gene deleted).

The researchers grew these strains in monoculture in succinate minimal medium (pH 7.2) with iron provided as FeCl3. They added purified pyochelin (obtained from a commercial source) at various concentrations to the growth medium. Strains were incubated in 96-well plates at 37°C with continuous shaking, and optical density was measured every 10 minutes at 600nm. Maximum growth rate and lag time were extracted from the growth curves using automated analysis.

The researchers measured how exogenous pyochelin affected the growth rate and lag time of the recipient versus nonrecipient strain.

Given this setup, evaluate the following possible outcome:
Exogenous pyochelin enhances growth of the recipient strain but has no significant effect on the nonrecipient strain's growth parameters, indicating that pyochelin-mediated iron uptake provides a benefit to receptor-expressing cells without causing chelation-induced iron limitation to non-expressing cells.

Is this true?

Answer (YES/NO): NO